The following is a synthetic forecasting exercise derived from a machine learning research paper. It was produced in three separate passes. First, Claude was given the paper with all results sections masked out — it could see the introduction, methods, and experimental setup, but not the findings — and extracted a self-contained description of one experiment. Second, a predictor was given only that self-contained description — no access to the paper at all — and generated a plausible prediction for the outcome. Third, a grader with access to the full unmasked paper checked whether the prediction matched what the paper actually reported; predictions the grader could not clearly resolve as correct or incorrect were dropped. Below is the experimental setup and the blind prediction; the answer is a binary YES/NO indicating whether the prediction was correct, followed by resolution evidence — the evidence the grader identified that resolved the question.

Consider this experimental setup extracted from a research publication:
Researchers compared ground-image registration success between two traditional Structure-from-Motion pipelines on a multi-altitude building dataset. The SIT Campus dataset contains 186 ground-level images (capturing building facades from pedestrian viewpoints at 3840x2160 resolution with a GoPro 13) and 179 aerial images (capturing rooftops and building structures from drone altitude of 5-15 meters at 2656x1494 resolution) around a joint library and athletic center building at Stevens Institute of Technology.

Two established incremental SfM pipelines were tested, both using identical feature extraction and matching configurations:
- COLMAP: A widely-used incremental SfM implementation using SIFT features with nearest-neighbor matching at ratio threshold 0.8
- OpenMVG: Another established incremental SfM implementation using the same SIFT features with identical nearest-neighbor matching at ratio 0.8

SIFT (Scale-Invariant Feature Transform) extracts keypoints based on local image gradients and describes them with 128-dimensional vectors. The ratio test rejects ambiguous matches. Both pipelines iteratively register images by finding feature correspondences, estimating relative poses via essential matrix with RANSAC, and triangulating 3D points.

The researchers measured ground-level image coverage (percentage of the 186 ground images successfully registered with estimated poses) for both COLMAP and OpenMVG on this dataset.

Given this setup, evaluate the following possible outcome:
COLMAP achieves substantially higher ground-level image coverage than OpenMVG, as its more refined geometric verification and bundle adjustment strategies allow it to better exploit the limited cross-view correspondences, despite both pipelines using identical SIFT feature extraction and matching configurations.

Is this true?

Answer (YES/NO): NO